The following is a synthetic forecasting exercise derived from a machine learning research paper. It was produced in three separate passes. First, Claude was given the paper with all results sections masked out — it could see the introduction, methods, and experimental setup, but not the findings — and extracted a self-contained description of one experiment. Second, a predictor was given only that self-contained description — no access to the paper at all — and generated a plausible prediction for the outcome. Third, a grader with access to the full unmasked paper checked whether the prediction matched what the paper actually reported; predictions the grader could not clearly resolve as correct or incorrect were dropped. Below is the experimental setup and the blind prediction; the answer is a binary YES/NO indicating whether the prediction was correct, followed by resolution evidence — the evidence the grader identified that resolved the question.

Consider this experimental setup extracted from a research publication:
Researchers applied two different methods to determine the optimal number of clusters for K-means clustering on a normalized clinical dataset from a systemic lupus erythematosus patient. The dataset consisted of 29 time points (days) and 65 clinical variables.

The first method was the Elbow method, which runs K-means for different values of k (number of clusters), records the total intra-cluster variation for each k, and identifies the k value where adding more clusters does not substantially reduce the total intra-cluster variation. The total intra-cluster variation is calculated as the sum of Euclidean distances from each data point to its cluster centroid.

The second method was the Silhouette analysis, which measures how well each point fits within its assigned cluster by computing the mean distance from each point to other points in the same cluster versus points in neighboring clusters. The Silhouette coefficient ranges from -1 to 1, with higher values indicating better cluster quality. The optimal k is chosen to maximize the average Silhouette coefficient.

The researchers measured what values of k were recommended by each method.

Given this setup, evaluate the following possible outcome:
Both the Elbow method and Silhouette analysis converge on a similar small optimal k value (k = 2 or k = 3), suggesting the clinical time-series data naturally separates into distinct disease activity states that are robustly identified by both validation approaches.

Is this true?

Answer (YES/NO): NO